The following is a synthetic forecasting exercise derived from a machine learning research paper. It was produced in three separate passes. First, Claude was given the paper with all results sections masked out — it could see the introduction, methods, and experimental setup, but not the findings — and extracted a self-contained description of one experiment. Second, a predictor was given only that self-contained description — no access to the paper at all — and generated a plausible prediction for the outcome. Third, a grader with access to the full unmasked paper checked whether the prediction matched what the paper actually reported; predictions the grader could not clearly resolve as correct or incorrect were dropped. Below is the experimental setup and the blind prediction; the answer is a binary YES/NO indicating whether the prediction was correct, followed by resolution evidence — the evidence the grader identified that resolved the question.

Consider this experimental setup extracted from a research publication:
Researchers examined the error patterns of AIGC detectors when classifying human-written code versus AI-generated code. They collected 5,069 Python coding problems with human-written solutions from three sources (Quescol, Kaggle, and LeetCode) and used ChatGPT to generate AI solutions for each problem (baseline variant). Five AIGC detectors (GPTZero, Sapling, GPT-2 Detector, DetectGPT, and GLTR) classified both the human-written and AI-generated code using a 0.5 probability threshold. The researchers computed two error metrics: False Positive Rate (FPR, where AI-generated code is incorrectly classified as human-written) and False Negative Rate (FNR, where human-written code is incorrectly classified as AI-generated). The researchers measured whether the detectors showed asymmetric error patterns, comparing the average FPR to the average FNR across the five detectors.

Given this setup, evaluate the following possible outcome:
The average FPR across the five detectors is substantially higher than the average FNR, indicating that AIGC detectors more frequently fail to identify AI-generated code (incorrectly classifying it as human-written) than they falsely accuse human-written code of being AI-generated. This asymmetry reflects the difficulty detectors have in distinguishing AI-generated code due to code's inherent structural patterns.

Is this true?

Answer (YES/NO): YES